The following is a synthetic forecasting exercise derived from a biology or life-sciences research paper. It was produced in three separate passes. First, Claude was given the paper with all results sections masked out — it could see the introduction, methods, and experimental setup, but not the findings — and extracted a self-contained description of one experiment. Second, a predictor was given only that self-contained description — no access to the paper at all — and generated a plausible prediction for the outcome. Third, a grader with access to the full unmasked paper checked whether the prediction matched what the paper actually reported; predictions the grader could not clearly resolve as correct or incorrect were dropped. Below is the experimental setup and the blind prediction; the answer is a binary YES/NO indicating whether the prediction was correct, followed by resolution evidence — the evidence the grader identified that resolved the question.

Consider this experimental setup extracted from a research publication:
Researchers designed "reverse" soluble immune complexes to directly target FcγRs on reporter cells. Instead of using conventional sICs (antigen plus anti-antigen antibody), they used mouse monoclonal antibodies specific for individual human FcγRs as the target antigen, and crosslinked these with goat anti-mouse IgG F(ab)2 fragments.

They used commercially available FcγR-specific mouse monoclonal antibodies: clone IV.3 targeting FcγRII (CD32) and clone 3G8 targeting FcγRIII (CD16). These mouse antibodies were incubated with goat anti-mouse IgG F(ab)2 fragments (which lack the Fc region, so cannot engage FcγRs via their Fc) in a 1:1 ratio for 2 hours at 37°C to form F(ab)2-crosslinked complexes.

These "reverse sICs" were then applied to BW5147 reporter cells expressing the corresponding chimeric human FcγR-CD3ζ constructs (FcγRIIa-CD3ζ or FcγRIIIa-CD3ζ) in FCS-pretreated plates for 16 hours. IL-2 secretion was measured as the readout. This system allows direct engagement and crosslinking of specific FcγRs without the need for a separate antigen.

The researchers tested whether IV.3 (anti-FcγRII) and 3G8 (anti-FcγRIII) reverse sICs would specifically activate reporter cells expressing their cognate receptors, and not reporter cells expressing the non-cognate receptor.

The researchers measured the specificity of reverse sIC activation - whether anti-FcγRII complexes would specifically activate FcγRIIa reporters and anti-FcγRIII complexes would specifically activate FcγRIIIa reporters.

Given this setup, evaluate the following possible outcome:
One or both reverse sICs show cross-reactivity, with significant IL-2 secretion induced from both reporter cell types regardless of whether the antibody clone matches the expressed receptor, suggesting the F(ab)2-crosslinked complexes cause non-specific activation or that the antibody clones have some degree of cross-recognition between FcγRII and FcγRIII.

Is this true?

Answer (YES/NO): NO